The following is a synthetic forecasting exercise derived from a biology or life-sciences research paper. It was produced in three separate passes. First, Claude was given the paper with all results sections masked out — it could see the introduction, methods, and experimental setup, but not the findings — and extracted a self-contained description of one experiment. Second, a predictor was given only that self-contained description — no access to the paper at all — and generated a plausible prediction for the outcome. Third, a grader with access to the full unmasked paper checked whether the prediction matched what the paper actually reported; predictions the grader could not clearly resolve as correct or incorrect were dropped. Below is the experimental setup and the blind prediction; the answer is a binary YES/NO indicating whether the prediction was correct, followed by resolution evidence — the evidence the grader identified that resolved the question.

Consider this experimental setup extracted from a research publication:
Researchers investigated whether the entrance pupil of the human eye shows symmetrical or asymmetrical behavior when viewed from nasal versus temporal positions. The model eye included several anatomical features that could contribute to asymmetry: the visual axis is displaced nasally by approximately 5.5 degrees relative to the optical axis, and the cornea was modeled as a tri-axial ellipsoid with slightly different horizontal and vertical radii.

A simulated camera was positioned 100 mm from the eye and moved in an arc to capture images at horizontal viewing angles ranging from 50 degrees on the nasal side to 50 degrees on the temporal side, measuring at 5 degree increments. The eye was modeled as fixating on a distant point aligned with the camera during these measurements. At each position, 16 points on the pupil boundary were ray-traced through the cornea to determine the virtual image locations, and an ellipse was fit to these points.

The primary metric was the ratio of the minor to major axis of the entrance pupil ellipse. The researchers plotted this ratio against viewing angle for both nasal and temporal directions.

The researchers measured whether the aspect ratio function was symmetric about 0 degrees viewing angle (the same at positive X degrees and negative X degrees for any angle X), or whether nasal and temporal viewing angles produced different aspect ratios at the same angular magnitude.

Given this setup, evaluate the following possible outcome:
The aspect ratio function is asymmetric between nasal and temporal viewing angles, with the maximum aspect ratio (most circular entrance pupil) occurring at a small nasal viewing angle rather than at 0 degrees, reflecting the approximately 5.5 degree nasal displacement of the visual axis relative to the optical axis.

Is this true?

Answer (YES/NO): NO